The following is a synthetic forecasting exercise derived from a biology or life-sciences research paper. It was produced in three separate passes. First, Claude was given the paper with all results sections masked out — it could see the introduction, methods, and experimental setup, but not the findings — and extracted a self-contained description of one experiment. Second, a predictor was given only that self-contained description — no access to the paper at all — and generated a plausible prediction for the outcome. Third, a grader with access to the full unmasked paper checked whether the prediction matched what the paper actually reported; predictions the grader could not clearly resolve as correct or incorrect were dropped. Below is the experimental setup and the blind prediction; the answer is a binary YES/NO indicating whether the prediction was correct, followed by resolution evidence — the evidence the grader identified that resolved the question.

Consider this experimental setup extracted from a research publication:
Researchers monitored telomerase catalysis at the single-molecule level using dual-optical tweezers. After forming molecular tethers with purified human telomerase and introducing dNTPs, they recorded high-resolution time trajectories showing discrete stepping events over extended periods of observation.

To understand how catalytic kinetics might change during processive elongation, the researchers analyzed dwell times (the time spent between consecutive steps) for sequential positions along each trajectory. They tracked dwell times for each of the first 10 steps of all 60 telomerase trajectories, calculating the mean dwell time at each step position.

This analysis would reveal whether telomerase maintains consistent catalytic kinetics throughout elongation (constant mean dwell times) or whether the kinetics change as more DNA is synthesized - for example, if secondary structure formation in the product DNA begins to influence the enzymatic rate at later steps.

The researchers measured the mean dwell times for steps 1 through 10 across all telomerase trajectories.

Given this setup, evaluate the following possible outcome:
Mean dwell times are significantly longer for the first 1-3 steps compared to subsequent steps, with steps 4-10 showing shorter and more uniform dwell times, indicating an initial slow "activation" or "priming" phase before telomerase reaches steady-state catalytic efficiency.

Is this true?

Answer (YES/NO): NO